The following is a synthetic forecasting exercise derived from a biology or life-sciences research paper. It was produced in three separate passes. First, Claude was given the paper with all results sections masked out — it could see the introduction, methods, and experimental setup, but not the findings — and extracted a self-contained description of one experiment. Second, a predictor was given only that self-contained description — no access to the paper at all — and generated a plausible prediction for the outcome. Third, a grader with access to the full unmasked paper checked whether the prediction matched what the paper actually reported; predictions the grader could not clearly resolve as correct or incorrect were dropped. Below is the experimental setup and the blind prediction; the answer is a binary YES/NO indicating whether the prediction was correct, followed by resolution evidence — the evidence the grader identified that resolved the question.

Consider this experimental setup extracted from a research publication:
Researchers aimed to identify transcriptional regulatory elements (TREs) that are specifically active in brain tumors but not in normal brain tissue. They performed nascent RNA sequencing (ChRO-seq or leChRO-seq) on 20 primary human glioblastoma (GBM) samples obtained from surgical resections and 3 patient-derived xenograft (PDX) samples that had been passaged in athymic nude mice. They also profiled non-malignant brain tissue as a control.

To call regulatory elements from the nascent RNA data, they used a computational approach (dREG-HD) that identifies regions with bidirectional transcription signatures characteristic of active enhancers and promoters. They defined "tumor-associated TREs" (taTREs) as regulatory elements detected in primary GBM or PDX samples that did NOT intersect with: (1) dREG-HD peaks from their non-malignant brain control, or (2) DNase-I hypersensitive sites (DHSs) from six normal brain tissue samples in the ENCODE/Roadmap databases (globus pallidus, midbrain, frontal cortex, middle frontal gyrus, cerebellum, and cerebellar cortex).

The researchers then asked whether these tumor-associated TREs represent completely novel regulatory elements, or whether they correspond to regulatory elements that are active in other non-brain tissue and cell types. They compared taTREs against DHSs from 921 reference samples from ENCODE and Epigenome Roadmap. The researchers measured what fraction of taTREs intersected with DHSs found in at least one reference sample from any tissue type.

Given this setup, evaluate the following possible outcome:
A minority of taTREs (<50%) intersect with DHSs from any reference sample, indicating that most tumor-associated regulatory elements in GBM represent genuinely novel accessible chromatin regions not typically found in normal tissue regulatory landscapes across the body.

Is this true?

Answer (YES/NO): NO